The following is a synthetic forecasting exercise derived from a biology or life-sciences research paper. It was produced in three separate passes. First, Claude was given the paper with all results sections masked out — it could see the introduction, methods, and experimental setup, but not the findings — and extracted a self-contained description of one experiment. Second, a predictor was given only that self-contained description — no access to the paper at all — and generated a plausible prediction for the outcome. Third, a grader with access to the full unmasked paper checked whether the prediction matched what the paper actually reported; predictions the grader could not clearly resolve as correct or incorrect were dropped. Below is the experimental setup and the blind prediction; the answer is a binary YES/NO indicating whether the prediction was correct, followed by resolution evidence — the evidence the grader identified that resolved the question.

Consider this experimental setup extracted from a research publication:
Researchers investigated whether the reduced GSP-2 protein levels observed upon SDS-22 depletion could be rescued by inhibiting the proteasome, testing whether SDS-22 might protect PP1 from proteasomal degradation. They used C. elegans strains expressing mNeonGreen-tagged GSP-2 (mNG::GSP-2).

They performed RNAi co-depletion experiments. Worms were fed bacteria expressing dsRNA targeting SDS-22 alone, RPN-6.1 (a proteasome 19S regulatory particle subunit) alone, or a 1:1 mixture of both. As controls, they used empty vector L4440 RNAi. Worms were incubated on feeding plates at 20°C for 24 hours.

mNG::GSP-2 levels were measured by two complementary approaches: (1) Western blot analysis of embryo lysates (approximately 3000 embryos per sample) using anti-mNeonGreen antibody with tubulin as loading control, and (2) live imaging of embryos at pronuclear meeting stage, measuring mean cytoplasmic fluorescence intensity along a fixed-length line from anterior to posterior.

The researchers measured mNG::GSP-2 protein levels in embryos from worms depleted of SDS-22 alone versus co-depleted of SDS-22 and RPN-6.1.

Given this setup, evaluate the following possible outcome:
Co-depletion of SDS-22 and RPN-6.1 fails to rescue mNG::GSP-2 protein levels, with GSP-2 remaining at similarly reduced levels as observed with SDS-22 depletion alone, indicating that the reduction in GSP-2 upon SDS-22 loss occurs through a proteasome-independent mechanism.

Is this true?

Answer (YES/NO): NO